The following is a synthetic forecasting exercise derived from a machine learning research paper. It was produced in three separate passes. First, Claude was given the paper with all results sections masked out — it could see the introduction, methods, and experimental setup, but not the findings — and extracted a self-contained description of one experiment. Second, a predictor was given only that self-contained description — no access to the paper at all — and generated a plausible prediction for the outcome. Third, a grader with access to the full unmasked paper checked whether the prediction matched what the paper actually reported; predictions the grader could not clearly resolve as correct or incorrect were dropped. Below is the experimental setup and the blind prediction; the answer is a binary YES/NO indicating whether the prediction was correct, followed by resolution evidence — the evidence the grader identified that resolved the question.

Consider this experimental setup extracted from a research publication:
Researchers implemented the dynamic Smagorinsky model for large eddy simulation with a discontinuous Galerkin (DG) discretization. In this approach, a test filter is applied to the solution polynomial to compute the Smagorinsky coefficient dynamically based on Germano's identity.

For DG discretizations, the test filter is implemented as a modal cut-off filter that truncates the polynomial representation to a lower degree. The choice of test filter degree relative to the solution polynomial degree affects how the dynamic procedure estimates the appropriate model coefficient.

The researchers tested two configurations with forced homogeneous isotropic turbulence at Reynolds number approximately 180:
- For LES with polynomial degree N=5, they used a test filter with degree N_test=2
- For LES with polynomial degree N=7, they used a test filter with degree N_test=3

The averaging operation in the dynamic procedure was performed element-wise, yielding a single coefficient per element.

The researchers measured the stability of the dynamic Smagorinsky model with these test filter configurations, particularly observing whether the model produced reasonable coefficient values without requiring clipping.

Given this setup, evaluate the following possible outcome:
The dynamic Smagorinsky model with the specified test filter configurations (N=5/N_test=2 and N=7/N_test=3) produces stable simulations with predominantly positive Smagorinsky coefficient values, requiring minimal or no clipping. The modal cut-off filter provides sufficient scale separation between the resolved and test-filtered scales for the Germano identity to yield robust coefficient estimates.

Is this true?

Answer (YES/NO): NO